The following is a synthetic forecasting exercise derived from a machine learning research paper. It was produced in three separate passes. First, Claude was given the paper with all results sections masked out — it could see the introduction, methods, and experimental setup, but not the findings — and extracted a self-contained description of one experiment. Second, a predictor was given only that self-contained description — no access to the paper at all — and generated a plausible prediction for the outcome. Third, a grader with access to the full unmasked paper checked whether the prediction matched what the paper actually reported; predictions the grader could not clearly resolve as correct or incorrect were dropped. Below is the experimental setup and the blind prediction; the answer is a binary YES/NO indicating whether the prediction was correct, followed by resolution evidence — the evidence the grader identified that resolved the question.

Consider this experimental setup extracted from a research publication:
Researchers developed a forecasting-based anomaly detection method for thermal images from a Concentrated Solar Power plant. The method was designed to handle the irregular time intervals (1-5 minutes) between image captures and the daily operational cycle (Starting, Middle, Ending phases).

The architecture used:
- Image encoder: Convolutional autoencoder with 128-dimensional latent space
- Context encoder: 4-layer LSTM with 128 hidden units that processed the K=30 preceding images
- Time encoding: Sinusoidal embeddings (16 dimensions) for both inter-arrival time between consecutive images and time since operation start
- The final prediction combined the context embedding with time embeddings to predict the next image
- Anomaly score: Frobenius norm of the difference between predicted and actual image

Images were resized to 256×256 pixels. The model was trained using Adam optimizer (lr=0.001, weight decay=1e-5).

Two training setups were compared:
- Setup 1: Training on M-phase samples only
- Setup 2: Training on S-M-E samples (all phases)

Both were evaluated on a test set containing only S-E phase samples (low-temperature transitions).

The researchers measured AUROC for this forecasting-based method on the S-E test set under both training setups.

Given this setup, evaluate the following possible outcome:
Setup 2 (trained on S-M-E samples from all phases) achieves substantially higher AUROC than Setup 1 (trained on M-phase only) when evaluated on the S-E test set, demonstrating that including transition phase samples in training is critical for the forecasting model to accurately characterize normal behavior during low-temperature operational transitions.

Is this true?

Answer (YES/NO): YES